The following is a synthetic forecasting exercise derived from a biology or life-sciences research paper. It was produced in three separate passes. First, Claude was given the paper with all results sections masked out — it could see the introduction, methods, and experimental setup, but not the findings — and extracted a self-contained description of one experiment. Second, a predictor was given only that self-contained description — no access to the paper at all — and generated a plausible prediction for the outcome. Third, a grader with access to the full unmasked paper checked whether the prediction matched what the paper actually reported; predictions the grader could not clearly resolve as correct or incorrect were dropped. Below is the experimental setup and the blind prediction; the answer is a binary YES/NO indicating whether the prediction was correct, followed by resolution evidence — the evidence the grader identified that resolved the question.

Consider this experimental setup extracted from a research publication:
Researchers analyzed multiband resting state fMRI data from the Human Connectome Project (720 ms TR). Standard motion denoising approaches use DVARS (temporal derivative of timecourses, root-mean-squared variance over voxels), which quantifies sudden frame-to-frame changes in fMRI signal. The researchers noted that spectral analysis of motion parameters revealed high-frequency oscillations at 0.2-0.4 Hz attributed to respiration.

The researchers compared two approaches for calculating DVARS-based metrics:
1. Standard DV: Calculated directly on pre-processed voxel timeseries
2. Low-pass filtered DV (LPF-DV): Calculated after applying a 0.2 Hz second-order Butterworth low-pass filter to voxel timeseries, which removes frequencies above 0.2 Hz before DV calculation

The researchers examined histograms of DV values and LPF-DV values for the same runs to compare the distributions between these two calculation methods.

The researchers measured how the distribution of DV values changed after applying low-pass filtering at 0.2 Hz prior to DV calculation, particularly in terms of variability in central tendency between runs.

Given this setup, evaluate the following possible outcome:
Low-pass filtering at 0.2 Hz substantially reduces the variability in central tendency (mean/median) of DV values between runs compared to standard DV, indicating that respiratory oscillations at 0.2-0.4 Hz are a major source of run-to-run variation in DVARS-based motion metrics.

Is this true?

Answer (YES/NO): NO